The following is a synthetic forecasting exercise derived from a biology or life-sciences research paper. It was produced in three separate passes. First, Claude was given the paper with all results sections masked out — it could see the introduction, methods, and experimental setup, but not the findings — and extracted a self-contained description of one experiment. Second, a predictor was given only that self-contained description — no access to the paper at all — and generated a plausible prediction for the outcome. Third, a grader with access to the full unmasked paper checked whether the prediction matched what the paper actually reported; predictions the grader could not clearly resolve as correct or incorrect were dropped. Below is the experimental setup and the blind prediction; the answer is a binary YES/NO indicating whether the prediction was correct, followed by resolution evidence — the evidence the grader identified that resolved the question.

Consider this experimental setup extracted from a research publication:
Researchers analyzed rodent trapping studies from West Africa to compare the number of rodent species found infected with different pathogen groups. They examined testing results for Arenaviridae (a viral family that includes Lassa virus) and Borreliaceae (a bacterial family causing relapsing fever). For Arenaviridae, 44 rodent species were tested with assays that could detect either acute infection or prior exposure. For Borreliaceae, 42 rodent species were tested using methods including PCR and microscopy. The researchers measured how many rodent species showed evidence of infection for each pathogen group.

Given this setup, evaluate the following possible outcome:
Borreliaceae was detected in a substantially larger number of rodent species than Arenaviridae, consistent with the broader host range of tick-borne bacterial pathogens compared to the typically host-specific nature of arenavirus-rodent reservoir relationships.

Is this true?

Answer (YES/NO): NO